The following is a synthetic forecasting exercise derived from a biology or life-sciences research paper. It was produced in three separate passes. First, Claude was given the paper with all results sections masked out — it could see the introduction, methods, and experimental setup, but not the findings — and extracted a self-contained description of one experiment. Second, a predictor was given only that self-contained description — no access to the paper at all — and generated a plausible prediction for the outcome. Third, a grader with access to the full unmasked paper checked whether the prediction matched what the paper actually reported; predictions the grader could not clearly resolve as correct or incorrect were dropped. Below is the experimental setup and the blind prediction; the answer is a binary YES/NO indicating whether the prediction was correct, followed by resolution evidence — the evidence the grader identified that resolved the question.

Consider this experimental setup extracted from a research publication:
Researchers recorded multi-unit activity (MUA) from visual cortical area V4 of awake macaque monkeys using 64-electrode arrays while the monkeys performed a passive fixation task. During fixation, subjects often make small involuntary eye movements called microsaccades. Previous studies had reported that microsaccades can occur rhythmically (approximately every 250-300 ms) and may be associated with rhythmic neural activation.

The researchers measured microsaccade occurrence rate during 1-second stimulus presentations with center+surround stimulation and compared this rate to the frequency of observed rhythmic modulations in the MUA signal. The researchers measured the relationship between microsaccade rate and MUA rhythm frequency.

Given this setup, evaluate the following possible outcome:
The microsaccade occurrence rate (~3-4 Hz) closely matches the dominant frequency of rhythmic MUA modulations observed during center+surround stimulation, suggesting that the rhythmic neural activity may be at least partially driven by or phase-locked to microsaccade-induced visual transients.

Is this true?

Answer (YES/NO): NO